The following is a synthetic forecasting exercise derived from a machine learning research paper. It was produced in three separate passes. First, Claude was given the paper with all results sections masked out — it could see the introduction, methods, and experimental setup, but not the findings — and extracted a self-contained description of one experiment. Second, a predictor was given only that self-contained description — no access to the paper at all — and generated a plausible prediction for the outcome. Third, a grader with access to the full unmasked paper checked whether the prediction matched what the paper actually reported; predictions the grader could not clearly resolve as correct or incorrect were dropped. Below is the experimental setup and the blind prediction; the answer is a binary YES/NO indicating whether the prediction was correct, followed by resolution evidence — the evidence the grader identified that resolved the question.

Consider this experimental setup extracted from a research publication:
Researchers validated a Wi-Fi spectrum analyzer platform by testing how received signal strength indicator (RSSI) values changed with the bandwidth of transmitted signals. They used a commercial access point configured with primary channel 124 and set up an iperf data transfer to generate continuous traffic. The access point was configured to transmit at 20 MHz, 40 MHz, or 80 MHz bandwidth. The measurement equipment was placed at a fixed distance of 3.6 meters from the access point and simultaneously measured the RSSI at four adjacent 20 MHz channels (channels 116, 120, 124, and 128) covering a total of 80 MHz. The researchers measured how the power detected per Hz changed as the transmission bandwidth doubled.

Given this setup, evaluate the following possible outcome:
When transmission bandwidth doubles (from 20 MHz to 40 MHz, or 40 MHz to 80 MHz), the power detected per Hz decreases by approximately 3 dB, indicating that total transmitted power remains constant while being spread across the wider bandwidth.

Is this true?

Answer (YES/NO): YES